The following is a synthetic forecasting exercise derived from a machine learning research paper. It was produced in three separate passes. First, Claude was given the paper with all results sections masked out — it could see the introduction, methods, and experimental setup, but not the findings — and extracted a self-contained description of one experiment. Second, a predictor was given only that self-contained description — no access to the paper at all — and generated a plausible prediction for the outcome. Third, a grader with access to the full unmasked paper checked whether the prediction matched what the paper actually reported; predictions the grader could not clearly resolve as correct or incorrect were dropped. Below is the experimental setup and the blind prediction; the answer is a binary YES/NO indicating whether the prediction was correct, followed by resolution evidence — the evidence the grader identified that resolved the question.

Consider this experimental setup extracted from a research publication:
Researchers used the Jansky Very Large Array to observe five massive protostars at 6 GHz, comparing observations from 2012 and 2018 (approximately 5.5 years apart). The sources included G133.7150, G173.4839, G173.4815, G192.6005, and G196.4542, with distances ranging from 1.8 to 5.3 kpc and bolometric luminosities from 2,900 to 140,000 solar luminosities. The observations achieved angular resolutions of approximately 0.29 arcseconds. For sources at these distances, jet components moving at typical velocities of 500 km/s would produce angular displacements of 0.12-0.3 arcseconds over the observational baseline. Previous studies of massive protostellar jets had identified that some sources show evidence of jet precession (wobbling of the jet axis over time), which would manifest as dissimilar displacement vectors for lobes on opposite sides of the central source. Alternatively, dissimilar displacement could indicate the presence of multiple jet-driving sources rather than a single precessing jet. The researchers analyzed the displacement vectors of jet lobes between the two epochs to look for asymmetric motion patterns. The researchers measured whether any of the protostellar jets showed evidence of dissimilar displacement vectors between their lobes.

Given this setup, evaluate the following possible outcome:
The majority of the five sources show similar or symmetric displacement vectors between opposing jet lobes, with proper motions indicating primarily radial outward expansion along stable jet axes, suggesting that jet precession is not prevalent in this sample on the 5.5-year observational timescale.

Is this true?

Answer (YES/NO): NO